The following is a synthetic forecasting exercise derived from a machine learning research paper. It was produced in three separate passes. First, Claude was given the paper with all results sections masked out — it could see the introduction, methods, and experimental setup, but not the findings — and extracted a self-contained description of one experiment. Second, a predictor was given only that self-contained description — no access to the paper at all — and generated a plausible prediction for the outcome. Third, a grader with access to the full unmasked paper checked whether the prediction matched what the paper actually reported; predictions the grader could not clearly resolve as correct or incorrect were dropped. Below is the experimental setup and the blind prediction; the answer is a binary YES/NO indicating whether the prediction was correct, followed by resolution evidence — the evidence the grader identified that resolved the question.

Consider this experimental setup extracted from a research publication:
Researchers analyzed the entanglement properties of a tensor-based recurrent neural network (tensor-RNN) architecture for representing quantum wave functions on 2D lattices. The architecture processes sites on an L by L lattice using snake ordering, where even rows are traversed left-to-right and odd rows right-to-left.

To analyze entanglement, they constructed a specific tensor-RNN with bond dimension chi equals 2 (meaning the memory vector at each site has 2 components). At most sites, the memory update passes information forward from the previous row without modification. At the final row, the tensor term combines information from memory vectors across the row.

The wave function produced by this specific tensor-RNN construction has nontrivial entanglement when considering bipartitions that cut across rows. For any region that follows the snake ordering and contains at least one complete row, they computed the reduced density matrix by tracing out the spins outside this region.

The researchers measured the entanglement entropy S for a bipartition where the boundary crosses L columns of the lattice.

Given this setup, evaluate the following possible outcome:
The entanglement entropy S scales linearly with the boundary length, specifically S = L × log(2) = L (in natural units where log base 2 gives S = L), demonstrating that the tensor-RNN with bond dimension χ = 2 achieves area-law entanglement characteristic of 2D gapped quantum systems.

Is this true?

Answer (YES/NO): YES